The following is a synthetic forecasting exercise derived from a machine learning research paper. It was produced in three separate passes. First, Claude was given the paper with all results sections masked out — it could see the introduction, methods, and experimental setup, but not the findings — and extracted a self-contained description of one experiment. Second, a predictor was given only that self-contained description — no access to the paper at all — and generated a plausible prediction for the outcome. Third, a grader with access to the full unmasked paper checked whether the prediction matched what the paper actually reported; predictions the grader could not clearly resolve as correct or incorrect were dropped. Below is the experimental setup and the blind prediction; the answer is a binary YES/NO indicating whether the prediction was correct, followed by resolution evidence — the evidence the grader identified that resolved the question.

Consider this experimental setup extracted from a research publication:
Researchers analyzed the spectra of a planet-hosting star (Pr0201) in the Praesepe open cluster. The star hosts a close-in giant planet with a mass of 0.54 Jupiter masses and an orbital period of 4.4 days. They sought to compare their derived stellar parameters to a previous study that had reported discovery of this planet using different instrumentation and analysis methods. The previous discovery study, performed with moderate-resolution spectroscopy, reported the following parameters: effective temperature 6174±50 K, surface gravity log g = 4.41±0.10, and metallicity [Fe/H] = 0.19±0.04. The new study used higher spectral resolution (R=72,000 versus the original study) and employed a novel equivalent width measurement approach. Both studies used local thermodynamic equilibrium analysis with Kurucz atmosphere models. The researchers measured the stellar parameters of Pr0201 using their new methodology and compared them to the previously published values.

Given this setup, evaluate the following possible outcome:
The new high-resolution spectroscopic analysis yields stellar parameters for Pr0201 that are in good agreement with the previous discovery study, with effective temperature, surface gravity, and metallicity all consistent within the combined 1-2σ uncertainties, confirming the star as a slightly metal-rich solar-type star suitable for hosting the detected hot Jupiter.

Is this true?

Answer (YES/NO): YES